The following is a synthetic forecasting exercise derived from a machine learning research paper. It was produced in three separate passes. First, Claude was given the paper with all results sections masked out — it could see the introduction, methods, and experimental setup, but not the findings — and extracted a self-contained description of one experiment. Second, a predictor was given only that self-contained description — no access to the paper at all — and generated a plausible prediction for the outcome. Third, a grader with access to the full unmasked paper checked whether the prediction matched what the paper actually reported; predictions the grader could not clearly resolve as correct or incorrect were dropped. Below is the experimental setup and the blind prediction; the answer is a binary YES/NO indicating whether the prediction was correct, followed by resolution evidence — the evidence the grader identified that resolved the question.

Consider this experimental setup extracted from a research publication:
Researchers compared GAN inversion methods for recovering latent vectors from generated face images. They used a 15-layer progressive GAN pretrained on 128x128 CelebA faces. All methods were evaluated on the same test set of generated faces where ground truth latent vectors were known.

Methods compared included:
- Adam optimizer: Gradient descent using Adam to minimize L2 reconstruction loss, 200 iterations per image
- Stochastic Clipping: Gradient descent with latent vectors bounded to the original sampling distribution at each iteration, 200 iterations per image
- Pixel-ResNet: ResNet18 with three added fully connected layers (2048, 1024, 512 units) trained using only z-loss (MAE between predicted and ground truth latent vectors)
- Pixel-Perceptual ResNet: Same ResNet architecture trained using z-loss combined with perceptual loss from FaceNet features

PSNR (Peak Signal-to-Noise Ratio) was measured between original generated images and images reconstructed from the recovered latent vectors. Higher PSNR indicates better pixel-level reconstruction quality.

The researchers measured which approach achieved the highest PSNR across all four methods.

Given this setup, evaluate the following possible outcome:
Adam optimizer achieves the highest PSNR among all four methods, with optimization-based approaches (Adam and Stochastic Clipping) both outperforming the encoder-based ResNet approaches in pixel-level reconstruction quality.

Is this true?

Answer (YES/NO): NO